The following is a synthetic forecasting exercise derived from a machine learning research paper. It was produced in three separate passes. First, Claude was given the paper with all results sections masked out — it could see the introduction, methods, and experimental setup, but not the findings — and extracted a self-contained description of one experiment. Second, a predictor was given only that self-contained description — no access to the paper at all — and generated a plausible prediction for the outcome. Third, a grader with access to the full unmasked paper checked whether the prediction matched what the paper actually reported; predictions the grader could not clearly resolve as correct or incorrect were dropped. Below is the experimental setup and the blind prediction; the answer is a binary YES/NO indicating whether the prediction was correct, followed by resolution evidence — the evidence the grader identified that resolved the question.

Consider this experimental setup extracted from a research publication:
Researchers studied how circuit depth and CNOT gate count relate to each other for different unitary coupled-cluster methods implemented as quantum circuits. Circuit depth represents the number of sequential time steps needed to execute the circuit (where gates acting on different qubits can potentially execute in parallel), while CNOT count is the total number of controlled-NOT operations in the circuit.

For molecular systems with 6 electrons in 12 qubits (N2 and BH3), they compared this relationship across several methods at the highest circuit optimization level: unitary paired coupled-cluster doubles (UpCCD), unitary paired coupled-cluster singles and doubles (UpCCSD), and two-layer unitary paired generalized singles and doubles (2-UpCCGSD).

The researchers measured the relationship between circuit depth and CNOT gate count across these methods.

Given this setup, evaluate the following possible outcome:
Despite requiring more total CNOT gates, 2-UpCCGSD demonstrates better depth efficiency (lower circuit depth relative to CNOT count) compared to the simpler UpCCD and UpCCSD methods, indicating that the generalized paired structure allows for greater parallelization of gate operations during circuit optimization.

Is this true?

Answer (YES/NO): NO